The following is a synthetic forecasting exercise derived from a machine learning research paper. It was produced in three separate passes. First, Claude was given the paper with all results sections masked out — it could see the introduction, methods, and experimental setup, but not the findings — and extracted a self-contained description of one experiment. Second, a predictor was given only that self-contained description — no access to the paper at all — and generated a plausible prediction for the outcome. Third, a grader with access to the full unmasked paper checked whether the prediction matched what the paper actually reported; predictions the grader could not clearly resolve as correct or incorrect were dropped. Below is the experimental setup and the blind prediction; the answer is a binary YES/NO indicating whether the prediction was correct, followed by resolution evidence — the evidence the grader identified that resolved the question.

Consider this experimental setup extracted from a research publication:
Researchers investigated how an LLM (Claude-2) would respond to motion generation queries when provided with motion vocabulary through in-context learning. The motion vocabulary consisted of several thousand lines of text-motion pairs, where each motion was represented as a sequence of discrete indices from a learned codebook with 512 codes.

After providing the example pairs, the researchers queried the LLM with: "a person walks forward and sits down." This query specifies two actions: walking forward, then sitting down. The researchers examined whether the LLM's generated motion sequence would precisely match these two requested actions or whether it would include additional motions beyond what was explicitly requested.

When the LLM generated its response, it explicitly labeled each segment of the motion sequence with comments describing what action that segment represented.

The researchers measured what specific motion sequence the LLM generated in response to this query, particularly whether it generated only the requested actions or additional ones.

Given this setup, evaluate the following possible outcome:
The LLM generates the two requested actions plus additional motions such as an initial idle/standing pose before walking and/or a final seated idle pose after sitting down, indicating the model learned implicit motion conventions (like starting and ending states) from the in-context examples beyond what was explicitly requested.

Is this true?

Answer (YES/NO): NO